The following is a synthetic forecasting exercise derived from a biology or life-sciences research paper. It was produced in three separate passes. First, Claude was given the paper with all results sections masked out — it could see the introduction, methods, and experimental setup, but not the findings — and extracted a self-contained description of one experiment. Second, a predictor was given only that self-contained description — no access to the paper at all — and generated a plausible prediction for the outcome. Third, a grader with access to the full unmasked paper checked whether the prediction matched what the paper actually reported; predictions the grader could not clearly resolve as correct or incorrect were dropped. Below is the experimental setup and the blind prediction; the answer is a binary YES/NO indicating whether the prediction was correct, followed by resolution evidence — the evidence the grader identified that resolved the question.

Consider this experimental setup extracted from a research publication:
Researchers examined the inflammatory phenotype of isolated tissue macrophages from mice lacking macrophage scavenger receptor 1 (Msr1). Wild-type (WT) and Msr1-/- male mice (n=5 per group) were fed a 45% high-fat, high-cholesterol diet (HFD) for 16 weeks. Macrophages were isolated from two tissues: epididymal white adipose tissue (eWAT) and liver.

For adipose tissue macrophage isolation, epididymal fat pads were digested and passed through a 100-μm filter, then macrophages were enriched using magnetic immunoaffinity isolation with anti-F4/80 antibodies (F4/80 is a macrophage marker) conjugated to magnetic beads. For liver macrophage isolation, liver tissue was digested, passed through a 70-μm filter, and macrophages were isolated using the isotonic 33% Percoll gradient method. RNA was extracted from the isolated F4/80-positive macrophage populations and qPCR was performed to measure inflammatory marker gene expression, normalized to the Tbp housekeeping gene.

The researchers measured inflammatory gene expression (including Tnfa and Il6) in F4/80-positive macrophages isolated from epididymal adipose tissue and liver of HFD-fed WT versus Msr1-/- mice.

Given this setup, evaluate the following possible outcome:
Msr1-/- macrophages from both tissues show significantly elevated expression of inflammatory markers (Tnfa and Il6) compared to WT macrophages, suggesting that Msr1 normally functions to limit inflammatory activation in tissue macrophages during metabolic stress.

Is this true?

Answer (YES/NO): NO